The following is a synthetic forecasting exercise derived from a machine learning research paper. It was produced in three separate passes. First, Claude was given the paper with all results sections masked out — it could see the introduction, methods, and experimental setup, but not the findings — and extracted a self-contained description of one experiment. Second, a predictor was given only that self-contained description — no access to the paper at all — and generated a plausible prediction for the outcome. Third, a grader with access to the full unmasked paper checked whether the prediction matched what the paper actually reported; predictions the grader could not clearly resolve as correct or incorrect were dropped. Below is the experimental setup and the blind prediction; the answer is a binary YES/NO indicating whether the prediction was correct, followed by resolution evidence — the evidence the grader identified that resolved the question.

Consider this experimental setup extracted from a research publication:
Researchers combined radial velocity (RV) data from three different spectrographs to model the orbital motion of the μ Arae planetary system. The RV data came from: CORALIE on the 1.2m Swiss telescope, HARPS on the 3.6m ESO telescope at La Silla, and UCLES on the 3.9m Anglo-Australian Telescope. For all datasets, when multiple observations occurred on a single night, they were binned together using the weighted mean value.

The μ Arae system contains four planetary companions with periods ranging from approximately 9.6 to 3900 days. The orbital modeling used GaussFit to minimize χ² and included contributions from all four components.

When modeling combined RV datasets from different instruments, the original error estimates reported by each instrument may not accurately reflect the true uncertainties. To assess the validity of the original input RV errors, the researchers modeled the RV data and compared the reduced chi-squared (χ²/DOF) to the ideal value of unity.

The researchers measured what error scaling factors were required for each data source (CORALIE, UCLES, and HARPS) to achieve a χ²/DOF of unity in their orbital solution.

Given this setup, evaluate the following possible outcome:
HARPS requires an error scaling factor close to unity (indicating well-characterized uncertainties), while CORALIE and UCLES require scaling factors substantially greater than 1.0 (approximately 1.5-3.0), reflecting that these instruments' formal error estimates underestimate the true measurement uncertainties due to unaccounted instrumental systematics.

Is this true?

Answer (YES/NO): NO